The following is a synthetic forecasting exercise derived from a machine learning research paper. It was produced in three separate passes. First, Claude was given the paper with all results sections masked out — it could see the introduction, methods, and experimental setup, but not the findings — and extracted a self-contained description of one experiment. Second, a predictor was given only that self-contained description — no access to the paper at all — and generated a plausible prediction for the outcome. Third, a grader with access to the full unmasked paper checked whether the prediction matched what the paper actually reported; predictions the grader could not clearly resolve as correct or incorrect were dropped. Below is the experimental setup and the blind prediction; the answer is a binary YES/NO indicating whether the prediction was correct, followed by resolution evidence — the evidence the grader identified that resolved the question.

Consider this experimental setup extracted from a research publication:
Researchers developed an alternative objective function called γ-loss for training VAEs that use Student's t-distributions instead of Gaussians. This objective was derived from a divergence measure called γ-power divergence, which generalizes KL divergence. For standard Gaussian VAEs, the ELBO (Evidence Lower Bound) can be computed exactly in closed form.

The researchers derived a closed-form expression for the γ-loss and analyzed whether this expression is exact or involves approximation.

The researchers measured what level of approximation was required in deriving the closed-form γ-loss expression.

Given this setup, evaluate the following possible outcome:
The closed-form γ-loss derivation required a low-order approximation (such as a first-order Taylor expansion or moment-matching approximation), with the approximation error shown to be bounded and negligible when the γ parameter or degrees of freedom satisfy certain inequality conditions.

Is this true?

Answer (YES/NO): YES